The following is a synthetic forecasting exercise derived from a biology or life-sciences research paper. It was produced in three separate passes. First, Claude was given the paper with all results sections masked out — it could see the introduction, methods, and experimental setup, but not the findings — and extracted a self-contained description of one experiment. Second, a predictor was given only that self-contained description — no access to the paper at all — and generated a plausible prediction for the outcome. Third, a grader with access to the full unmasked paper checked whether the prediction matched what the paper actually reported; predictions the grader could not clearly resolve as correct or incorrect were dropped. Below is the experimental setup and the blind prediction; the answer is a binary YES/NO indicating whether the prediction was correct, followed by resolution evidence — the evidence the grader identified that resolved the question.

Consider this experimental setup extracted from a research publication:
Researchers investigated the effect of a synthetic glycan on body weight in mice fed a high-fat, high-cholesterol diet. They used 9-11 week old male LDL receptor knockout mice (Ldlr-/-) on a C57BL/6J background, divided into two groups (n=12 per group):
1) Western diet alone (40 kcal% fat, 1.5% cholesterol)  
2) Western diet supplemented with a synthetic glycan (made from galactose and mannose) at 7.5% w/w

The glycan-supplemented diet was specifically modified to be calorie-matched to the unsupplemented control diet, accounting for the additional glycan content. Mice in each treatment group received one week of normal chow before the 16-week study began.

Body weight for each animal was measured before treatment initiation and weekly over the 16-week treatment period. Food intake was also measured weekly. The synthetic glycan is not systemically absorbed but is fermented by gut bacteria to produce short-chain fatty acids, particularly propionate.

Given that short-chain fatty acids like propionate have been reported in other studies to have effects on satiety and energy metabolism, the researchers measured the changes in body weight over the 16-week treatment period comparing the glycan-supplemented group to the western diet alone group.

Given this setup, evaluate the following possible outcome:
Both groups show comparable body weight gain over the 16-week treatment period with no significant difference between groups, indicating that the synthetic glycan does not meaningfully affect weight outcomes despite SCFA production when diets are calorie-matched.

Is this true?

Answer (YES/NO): NO